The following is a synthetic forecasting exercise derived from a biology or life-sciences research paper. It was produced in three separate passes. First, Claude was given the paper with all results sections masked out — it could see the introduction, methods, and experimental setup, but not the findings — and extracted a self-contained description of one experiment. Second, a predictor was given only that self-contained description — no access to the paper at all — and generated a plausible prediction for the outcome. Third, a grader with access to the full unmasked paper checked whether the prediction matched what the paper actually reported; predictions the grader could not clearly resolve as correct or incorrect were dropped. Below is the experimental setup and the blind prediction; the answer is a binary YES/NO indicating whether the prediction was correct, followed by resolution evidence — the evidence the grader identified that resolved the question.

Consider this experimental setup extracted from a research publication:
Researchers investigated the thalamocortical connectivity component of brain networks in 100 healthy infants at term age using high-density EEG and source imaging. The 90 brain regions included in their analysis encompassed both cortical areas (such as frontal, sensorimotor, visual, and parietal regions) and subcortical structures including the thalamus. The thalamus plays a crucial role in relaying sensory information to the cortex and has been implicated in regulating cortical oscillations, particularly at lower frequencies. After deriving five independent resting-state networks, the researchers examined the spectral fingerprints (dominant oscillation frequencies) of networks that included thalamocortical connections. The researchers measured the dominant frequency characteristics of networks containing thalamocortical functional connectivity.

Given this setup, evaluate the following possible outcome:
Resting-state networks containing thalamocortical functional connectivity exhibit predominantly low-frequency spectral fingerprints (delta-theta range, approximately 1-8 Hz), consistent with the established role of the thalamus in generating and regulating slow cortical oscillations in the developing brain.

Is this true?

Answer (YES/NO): YES